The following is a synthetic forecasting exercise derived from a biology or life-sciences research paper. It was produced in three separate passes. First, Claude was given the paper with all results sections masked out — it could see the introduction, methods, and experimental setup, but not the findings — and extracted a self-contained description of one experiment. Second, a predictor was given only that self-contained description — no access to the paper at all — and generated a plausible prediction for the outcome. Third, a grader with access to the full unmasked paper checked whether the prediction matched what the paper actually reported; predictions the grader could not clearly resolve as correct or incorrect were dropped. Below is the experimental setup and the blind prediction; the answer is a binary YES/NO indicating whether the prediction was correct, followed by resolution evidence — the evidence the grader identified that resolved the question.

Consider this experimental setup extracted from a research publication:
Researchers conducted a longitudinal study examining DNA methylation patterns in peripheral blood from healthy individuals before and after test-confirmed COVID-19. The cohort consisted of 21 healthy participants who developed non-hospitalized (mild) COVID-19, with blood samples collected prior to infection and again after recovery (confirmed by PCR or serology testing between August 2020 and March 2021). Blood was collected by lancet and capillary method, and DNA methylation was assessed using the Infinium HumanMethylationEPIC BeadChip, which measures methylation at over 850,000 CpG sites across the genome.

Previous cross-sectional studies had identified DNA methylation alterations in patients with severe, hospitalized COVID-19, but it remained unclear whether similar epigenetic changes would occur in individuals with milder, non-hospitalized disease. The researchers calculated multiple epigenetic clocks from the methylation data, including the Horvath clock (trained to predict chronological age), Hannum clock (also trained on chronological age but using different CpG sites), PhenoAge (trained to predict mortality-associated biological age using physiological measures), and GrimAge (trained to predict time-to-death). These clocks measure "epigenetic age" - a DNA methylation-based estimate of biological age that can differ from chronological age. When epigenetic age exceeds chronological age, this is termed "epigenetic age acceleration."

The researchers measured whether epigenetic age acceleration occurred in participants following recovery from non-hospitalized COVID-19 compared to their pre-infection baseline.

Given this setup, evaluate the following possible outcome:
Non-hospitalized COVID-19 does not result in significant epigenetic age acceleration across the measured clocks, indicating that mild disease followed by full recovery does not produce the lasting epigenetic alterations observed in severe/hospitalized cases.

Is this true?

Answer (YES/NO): NO